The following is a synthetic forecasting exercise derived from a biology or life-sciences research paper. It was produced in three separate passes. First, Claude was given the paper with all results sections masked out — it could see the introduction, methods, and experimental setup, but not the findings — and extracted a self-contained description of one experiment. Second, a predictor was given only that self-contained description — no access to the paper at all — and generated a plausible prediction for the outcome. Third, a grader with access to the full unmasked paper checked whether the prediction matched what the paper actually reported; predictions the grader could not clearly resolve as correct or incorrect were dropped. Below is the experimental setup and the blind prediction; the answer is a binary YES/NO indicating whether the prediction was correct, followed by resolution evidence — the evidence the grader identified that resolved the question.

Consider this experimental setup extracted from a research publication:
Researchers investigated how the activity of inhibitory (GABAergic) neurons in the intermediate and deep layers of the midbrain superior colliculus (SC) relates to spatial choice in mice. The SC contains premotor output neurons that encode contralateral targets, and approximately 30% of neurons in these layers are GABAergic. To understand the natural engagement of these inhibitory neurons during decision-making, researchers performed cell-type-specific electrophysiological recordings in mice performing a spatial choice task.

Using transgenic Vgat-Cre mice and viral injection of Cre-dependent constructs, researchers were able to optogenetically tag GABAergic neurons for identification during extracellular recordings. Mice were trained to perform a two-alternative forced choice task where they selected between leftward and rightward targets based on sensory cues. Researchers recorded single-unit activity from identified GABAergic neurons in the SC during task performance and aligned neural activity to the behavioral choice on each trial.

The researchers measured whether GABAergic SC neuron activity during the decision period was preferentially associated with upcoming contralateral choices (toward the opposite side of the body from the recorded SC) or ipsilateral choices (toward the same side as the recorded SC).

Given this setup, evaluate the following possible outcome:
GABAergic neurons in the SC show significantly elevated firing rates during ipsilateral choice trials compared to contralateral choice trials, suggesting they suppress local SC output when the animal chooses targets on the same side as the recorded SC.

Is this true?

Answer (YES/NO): NO